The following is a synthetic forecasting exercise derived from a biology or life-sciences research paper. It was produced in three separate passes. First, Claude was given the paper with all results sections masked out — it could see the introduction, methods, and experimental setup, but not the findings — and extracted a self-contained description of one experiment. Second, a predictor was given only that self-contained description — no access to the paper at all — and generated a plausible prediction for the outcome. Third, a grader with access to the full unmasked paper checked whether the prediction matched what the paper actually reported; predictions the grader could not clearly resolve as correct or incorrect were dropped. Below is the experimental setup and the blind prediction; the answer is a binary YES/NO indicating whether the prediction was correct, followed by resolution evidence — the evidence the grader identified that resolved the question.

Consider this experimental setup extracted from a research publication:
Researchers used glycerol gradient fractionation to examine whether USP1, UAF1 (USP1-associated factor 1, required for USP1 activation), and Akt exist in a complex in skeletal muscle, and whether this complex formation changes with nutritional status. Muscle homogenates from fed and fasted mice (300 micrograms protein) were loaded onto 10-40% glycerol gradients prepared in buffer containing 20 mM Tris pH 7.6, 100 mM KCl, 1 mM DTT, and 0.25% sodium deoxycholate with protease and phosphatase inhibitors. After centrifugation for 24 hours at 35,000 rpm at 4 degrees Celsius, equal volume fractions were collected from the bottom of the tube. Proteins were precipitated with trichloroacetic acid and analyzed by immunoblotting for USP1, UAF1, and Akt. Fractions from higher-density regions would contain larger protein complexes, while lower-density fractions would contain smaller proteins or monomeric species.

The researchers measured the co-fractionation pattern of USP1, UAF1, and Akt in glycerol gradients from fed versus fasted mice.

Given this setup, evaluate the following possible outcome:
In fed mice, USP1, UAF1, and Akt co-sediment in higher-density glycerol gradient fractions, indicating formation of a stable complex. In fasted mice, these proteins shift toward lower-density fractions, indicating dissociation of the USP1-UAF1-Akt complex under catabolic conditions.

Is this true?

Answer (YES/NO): NO